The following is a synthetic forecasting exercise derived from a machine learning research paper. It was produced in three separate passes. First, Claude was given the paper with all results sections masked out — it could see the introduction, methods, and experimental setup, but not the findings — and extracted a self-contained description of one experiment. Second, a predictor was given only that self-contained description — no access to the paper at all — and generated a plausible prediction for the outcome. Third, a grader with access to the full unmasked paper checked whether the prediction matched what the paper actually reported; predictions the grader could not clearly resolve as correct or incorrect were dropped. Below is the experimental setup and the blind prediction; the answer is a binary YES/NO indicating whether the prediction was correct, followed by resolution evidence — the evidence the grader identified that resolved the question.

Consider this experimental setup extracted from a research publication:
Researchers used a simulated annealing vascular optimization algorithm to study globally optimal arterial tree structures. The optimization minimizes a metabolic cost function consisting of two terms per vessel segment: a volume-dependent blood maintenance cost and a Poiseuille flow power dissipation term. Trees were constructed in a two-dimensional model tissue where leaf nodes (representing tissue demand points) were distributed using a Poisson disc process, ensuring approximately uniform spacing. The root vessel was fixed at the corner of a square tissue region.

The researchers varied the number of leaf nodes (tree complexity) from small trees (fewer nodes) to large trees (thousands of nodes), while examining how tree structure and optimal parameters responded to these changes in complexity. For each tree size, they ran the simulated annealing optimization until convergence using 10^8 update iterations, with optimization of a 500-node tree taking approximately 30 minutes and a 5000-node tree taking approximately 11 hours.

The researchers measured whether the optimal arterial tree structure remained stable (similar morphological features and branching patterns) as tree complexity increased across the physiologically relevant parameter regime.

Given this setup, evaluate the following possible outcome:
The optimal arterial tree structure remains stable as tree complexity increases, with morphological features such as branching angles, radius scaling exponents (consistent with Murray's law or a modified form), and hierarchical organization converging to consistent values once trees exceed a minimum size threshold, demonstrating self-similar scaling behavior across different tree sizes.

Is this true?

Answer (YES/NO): YES